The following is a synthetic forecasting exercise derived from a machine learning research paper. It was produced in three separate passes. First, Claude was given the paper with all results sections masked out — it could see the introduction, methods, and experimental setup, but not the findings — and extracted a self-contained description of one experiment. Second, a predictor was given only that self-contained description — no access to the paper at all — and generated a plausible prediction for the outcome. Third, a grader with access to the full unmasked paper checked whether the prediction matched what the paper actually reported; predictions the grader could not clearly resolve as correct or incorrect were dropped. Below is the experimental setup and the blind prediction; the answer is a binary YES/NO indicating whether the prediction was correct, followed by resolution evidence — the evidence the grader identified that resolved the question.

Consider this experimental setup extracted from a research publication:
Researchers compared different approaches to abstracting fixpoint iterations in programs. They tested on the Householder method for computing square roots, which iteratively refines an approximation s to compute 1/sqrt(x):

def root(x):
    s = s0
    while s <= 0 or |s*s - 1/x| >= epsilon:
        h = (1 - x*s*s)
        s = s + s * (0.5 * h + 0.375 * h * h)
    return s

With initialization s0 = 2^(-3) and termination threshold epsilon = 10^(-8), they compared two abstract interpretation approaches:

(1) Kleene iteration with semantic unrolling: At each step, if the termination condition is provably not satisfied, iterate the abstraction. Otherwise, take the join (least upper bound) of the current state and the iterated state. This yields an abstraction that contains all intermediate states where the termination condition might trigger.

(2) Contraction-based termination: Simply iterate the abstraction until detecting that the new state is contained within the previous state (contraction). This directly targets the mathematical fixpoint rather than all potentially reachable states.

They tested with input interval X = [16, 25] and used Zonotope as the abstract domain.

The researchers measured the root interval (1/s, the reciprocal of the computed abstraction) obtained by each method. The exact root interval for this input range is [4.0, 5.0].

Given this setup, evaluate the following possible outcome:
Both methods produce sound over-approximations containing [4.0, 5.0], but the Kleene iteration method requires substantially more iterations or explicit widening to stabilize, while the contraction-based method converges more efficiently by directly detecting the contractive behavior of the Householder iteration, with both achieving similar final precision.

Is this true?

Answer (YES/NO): NO